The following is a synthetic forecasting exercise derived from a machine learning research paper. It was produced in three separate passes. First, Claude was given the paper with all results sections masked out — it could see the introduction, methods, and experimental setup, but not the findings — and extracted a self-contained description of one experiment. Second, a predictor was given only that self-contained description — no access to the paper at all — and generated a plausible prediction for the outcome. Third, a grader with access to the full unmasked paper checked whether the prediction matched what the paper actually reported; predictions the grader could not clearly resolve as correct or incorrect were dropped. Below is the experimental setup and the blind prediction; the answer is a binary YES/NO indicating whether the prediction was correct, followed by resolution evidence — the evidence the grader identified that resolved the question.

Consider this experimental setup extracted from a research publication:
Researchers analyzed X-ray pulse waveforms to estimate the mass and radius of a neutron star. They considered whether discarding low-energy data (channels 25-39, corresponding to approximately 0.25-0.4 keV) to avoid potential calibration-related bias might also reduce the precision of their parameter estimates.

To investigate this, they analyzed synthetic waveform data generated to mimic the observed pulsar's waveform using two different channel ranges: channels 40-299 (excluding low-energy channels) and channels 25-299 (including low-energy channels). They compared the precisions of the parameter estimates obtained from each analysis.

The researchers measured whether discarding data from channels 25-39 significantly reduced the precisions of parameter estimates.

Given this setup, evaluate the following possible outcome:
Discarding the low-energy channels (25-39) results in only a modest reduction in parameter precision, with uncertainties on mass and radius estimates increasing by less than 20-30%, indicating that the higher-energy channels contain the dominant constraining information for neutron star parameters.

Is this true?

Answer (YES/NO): NO